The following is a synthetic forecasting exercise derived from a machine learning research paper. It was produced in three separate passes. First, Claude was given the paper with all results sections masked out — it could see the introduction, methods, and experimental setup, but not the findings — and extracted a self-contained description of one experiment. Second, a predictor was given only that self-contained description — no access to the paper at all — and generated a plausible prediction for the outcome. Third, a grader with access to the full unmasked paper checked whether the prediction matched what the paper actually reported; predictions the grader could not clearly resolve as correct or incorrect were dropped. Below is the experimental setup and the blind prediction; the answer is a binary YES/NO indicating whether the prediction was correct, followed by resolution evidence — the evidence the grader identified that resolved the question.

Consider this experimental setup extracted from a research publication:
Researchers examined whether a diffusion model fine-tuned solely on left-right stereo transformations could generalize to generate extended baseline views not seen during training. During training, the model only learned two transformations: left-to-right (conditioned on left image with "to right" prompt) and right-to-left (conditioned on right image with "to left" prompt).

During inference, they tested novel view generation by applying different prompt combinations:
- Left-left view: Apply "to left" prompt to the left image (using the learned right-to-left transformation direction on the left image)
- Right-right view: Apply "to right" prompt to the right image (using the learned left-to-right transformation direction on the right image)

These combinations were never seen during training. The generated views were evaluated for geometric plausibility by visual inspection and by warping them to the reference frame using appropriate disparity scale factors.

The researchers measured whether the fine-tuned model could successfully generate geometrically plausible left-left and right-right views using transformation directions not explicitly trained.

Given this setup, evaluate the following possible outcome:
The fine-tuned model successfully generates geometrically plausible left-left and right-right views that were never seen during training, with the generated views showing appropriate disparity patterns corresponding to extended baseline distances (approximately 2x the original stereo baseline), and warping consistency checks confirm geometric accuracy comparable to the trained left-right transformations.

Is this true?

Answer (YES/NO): YES